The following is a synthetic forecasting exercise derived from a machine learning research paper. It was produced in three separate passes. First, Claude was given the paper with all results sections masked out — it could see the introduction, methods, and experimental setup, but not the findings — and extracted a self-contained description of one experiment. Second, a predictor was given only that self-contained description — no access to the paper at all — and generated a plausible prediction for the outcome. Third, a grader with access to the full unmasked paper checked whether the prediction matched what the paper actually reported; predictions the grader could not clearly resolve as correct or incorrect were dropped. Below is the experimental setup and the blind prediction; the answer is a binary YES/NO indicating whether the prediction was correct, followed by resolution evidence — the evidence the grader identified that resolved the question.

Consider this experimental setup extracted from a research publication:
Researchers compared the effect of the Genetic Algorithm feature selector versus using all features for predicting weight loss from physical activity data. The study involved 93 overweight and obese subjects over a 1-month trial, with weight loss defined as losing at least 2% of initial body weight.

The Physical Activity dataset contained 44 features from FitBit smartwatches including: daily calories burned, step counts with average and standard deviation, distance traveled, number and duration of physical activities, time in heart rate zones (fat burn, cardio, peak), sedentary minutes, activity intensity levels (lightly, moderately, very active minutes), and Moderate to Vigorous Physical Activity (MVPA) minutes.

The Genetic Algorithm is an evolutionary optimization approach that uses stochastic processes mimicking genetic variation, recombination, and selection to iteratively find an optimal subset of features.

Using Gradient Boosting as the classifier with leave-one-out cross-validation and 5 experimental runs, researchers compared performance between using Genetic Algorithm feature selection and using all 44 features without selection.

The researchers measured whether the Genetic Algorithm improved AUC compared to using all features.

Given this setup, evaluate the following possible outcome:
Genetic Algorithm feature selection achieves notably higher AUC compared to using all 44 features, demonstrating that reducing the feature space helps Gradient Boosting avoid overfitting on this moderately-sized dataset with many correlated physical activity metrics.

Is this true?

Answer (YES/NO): YES